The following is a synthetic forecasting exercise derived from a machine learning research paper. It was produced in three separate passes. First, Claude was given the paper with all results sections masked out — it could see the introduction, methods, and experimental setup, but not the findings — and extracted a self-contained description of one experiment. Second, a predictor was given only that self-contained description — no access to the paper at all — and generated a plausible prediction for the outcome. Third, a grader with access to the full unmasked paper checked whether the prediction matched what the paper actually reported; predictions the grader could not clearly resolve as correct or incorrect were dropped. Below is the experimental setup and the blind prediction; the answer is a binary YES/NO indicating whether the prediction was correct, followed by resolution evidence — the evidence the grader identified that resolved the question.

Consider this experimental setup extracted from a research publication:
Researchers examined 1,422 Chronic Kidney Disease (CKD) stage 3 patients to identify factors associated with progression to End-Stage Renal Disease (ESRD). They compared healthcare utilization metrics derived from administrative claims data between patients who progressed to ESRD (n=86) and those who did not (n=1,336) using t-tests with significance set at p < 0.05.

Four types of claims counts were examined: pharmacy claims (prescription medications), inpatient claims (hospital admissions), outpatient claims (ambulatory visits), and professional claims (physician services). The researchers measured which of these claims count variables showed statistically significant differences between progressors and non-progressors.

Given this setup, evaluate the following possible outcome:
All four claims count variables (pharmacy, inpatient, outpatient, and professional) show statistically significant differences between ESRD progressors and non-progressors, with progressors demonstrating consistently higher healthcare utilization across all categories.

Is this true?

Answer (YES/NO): NO